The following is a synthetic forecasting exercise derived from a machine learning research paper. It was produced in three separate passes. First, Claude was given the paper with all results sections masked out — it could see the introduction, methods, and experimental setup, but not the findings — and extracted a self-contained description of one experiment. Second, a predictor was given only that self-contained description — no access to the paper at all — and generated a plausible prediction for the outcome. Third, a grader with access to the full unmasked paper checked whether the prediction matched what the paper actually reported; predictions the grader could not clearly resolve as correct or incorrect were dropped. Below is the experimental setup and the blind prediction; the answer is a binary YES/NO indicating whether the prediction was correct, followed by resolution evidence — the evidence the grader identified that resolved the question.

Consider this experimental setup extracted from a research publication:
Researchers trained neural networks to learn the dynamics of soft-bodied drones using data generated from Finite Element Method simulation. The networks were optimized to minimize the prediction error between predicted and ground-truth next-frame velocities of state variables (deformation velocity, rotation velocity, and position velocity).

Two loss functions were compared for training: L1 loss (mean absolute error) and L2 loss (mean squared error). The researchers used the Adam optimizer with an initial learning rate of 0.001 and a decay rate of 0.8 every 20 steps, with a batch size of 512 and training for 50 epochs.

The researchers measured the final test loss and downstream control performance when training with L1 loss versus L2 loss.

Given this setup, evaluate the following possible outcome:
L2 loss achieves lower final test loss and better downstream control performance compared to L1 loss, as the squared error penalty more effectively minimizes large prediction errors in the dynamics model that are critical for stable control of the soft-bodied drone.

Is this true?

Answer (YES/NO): NO